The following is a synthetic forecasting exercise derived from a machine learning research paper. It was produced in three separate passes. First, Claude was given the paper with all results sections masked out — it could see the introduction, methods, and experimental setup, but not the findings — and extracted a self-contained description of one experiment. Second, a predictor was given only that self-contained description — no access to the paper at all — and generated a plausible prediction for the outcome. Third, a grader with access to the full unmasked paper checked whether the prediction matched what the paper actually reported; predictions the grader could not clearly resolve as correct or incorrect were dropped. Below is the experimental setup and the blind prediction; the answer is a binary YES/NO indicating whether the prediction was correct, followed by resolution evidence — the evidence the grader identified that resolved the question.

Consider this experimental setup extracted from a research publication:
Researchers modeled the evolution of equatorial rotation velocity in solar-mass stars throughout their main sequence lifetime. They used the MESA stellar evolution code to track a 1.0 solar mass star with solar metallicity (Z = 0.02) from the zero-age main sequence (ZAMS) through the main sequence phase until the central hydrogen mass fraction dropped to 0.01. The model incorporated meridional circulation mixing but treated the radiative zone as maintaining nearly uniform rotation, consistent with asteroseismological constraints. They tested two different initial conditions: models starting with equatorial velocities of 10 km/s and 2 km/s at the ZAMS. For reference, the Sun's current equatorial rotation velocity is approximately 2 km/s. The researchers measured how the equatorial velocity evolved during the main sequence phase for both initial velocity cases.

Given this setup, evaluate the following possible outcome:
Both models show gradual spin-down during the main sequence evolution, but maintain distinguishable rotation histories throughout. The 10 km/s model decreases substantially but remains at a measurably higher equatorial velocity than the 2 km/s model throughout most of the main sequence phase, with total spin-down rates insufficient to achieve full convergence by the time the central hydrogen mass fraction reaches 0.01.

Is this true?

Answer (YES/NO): NO